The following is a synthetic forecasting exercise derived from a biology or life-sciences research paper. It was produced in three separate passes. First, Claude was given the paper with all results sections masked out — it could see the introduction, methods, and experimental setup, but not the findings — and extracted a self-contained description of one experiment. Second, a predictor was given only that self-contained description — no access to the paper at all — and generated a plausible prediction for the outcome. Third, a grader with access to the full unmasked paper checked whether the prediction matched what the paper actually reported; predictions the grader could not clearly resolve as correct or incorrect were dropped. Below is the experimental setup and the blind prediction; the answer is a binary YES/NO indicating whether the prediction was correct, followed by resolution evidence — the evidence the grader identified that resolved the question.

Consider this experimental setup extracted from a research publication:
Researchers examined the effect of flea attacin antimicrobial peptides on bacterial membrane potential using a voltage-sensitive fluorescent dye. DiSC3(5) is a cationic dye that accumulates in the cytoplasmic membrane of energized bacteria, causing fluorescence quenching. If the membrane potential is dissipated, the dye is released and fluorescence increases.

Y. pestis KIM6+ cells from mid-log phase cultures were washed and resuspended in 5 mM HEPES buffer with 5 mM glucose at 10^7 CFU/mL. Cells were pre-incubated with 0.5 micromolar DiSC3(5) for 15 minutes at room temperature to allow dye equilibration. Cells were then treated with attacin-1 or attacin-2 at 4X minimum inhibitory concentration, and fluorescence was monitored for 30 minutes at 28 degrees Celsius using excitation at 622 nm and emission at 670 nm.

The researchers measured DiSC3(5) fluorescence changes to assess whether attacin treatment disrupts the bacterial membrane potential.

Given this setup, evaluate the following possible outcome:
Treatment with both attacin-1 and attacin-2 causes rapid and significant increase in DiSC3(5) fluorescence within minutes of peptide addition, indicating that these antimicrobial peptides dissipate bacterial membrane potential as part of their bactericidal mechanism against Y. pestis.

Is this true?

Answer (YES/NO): NO